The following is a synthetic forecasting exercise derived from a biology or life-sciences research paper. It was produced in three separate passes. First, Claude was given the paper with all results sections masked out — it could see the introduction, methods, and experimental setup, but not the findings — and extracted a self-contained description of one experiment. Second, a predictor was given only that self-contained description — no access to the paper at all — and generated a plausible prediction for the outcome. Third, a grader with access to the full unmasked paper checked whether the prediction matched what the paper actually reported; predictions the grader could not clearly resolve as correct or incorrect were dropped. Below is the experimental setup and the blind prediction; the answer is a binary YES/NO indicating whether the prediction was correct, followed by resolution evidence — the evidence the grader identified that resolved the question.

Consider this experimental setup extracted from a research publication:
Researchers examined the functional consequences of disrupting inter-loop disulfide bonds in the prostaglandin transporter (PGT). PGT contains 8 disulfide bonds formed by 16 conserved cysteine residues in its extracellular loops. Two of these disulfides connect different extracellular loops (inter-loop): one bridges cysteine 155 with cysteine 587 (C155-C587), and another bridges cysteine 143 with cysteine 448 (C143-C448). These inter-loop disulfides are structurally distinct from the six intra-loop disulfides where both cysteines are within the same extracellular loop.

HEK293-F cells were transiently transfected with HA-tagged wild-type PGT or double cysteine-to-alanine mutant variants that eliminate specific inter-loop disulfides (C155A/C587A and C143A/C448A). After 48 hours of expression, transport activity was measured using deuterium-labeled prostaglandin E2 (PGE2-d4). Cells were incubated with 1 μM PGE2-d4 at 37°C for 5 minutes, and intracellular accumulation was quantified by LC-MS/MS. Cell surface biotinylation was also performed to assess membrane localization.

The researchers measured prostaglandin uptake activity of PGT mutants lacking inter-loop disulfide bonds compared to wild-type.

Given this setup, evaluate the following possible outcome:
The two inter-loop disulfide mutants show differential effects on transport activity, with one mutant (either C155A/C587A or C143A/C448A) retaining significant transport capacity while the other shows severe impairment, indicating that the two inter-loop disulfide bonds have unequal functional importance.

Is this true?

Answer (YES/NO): NO